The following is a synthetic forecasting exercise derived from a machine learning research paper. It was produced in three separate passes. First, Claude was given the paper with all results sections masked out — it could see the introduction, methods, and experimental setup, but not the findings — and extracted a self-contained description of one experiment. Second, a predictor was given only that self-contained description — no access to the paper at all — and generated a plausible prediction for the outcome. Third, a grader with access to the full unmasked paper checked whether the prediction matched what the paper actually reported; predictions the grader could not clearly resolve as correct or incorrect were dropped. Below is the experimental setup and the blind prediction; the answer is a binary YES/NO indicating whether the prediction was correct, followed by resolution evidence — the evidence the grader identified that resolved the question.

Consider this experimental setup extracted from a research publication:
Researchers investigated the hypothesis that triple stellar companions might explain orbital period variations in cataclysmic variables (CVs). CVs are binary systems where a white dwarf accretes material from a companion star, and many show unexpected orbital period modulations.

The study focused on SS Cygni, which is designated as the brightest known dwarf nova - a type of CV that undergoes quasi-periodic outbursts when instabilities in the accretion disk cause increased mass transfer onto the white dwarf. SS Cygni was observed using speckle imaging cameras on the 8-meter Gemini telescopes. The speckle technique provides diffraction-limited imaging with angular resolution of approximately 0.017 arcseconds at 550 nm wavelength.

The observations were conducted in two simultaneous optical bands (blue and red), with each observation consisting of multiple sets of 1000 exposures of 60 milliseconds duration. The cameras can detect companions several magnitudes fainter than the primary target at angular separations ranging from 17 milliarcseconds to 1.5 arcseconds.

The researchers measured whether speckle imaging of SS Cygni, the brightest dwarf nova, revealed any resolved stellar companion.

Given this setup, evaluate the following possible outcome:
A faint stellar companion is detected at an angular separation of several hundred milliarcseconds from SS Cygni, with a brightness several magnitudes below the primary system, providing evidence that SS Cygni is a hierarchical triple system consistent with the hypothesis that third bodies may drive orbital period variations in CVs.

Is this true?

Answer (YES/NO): NO